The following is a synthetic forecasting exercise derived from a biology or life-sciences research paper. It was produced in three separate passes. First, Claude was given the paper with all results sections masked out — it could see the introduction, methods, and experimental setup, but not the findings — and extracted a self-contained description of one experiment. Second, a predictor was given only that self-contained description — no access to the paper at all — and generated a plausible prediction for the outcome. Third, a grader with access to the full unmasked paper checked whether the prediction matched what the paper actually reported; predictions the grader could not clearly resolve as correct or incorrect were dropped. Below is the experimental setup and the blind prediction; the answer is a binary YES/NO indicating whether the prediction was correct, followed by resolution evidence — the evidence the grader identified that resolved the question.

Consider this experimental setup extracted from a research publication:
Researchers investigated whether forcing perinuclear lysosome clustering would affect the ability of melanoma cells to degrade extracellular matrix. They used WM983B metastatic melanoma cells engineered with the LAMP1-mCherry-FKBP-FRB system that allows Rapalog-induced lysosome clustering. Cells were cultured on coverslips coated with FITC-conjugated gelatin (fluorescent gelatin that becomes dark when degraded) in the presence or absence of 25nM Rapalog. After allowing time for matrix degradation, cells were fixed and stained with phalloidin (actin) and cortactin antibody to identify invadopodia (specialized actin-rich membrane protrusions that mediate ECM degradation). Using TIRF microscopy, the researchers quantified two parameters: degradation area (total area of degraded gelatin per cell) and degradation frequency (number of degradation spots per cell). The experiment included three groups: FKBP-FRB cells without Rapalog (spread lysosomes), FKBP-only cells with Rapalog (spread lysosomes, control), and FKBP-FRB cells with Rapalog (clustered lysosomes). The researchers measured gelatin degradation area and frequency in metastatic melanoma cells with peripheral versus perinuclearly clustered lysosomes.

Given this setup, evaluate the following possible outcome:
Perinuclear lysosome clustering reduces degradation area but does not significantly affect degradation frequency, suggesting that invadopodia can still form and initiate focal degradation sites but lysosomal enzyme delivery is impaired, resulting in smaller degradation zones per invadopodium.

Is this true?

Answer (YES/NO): NO